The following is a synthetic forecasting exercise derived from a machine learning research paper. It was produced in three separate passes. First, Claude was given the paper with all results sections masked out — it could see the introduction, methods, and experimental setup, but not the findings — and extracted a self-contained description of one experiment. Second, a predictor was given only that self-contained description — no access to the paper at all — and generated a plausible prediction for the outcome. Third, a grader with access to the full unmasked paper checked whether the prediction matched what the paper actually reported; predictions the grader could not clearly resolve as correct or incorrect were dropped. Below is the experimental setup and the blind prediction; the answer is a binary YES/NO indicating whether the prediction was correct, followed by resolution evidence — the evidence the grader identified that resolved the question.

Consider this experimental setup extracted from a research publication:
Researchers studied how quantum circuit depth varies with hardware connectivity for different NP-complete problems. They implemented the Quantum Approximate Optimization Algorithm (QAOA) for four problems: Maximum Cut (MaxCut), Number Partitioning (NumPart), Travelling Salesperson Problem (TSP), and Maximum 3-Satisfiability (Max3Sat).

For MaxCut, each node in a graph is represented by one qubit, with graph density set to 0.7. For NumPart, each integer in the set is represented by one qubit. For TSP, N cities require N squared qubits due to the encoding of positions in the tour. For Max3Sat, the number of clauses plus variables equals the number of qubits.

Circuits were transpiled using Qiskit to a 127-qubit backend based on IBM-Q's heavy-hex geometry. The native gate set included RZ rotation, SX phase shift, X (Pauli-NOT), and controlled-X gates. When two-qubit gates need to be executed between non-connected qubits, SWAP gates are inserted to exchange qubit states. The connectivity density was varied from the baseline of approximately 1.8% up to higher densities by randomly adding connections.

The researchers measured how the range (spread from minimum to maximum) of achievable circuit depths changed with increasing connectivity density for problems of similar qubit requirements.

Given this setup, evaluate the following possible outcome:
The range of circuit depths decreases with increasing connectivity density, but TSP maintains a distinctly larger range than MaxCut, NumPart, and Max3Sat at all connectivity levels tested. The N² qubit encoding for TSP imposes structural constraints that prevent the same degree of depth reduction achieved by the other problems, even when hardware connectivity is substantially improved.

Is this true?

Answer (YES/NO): NO